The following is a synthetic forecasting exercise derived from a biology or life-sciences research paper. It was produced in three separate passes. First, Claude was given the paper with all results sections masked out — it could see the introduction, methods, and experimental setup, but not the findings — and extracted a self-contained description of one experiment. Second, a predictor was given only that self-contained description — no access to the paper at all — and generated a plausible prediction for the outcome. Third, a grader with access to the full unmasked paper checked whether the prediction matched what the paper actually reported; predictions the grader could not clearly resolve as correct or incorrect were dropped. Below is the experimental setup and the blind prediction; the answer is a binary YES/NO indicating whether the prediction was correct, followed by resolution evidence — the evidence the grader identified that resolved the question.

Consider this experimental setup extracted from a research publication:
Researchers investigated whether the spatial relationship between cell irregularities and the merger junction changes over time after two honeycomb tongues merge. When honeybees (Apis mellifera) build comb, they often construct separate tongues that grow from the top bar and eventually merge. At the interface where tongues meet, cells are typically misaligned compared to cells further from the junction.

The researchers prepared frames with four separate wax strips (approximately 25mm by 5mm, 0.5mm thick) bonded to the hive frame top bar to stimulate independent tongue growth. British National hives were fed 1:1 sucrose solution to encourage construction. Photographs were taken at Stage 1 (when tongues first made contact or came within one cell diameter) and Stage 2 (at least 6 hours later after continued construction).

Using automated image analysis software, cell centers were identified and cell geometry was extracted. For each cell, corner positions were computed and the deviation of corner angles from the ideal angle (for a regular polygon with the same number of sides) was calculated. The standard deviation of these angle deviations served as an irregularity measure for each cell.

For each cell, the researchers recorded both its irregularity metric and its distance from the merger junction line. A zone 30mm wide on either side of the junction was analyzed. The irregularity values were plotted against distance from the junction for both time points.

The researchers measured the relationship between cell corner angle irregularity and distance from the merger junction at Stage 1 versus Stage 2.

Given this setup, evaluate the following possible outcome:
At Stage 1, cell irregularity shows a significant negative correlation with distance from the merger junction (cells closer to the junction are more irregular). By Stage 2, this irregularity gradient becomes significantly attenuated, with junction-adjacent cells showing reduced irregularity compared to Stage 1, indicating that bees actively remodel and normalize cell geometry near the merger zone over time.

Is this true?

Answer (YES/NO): YES